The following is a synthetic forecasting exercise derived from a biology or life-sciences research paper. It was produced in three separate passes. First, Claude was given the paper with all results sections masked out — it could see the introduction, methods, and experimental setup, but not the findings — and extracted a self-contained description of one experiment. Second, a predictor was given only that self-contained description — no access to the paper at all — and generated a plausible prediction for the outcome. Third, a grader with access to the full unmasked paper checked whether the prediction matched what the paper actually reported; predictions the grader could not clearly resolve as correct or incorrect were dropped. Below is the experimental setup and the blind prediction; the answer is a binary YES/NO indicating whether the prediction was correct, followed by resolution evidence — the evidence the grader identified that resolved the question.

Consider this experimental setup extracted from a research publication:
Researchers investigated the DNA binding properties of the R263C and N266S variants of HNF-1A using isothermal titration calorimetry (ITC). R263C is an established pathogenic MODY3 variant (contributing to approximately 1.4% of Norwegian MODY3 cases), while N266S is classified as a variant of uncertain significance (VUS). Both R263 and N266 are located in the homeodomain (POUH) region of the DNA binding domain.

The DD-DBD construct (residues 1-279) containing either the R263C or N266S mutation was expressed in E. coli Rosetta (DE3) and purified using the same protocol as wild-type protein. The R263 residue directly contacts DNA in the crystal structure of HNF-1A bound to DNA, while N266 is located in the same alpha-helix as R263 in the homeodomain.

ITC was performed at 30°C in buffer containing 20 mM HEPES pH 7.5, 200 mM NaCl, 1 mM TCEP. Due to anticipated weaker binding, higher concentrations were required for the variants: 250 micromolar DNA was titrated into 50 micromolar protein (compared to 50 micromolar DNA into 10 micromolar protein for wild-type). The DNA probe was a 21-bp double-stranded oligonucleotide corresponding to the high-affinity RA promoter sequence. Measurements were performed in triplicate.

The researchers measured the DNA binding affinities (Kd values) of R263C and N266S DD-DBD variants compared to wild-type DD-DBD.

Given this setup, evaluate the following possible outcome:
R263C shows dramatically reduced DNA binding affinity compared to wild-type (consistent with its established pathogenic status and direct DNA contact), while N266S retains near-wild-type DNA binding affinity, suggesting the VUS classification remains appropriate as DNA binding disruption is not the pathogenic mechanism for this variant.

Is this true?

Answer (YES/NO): NO